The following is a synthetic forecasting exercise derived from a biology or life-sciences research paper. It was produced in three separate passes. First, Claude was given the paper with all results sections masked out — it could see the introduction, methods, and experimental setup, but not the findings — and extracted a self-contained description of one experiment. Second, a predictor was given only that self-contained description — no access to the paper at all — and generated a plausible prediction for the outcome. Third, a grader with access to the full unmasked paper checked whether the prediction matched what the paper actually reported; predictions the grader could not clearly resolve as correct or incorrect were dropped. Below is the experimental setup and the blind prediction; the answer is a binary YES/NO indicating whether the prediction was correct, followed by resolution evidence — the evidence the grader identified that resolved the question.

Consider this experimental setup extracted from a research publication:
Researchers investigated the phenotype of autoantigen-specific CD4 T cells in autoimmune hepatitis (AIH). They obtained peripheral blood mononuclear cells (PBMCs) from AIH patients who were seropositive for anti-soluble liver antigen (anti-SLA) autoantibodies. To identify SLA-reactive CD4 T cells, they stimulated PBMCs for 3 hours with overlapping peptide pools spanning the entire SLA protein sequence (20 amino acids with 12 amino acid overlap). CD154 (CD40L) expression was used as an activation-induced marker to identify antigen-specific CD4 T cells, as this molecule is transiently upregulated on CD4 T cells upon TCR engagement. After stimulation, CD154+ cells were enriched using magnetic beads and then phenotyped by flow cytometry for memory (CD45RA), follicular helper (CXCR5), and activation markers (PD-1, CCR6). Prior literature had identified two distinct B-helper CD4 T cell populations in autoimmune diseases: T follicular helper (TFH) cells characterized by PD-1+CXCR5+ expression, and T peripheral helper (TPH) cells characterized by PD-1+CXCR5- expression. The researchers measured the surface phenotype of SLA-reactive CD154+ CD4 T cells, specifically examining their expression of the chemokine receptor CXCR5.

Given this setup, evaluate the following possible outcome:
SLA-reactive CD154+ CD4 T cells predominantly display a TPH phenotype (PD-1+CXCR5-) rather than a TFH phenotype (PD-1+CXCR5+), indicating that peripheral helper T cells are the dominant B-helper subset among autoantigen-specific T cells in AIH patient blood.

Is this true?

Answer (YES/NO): YES